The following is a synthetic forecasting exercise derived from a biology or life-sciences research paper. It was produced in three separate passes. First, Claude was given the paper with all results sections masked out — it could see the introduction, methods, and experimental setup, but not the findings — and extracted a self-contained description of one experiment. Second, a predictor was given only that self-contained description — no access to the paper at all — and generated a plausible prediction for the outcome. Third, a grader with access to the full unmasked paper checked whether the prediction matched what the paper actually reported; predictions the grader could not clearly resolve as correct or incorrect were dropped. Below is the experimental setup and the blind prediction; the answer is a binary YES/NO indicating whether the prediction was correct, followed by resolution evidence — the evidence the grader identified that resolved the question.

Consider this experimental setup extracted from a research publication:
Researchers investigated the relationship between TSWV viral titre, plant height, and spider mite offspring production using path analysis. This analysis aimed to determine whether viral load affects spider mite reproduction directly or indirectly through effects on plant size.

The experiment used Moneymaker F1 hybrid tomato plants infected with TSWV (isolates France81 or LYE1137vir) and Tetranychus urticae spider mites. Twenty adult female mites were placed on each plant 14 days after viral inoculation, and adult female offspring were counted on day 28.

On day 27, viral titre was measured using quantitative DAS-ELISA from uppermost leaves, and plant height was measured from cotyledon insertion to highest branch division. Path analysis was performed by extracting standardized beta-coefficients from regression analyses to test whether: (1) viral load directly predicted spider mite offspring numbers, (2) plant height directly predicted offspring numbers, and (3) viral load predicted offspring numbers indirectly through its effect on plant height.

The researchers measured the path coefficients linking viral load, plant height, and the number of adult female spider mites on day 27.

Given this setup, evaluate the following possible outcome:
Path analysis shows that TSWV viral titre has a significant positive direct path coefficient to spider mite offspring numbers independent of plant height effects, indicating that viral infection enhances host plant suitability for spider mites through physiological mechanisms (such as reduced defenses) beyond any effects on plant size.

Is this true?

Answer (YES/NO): NO